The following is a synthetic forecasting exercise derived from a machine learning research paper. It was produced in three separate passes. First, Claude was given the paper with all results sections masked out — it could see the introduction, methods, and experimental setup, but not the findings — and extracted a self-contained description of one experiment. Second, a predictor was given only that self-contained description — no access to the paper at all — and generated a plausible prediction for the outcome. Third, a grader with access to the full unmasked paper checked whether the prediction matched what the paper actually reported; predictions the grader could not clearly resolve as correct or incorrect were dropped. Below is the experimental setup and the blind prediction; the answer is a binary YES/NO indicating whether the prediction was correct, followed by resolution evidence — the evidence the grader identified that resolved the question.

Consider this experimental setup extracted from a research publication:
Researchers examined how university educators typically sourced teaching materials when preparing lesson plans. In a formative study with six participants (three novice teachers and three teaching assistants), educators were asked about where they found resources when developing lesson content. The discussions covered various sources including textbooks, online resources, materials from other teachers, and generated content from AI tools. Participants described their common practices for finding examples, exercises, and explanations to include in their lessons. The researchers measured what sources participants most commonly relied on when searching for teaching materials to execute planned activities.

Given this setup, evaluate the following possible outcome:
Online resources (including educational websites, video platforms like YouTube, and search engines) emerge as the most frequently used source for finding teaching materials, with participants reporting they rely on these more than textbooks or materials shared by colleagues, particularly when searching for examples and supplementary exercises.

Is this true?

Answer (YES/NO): NO